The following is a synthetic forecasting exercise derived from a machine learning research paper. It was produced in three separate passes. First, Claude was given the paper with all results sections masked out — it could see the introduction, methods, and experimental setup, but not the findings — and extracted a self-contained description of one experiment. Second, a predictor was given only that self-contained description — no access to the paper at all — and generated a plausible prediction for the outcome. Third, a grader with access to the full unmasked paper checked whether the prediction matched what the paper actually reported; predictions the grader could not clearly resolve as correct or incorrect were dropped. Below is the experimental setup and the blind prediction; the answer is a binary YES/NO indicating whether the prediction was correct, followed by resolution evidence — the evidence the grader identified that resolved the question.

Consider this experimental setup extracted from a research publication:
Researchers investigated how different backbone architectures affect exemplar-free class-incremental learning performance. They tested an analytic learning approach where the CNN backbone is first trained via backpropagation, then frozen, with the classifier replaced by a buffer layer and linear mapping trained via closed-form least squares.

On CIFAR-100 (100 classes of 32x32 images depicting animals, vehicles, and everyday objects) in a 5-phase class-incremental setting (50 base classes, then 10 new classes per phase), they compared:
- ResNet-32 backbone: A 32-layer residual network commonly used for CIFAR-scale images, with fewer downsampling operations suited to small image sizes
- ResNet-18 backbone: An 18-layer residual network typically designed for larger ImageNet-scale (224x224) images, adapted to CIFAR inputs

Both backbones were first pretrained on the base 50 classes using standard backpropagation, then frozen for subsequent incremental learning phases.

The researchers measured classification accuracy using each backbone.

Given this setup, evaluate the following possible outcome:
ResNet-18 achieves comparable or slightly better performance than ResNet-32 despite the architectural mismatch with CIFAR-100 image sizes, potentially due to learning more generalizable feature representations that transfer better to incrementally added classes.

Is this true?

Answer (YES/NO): YES